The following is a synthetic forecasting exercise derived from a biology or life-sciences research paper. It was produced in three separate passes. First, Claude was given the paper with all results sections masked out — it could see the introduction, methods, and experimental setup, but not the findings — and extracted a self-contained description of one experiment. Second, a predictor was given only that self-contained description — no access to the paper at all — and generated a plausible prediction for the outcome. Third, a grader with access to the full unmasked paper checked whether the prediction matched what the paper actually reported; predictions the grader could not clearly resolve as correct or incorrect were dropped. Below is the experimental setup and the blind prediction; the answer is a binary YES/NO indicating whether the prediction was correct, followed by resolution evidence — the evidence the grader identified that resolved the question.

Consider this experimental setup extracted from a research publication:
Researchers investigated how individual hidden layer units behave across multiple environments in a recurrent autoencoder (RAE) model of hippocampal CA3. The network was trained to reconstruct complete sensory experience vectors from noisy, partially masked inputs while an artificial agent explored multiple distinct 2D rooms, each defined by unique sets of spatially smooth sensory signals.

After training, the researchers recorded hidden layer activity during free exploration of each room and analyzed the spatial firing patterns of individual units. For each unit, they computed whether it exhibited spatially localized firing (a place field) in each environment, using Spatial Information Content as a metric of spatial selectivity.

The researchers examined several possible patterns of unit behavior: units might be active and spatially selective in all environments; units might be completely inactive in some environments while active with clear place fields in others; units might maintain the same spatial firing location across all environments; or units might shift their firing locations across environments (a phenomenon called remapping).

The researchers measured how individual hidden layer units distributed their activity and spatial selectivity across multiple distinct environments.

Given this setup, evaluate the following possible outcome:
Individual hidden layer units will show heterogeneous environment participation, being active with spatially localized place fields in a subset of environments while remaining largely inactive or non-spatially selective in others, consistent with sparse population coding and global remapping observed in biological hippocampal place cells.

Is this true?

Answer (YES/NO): YES